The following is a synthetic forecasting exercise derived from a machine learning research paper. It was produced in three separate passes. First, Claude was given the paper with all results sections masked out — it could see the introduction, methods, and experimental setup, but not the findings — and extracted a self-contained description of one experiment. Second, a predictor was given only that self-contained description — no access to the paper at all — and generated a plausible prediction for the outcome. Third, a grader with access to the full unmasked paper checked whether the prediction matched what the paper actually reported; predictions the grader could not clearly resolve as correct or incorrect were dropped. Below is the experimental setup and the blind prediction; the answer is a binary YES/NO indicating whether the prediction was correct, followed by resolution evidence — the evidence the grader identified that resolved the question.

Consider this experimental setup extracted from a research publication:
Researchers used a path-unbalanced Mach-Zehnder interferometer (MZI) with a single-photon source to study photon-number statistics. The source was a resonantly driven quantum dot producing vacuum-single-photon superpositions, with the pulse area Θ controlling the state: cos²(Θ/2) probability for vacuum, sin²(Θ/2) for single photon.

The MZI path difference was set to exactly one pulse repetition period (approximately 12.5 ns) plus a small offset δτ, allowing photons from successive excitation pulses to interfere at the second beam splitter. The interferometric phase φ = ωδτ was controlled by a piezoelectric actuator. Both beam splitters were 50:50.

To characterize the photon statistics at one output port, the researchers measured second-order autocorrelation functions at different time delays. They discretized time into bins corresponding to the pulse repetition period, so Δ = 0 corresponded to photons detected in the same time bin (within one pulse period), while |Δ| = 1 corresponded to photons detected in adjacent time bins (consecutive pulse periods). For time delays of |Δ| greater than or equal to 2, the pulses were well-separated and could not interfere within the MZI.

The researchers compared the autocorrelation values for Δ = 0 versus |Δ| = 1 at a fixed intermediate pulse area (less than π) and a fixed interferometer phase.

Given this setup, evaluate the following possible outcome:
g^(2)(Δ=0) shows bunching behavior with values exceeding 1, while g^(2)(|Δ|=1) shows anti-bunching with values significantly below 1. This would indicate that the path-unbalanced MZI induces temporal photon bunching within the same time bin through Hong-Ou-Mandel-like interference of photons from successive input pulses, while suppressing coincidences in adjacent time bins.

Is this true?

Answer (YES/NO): NO